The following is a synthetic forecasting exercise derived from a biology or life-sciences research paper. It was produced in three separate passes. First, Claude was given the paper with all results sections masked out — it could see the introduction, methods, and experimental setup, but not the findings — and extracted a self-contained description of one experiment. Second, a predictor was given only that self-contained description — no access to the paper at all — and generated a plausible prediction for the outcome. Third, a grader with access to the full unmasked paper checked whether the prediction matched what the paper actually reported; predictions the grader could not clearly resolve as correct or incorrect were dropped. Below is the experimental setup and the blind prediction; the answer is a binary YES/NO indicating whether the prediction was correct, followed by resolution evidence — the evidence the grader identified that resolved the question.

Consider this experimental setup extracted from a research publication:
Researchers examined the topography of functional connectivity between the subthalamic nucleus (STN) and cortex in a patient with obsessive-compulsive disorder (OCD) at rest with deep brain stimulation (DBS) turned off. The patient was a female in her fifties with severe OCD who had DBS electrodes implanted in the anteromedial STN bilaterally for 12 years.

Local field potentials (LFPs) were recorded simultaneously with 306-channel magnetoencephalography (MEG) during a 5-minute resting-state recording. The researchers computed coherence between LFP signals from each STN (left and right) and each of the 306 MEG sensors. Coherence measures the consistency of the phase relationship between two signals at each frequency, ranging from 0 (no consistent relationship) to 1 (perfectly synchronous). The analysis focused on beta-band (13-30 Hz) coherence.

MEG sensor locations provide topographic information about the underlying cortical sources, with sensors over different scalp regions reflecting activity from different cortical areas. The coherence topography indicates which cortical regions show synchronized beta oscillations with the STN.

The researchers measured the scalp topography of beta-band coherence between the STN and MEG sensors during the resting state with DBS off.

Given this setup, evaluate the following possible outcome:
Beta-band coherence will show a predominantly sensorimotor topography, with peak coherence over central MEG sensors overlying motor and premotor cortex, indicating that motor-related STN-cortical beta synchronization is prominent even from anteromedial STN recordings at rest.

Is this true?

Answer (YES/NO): YES